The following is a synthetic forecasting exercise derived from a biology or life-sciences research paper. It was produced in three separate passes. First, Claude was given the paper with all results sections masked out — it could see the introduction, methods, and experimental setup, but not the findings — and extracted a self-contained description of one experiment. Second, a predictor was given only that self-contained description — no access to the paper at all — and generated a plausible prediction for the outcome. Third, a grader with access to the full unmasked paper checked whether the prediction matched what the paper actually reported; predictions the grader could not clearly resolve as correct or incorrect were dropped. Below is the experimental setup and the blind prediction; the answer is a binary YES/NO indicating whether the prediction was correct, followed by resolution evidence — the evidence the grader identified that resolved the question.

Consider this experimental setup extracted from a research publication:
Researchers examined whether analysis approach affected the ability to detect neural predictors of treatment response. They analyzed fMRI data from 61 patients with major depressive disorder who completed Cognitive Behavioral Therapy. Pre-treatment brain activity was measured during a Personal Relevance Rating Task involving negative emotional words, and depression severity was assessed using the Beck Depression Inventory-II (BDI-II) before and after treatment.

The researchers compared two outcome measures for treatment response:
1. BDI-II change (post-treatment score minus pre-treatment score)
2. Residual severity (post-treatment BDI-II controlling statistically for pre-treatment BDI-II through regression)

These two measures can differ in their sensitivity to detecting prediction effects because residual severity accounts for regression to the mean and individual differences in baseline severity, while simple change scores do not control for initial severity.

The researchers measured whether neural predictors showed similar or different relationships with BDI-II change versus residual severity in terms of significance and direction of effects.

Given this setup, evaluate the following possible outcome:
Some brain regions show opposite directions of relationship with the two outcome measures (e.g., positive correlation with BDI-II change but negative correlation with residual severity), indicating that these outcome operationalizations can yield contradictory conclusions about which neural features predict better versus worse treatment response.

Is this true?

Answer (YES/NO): NO